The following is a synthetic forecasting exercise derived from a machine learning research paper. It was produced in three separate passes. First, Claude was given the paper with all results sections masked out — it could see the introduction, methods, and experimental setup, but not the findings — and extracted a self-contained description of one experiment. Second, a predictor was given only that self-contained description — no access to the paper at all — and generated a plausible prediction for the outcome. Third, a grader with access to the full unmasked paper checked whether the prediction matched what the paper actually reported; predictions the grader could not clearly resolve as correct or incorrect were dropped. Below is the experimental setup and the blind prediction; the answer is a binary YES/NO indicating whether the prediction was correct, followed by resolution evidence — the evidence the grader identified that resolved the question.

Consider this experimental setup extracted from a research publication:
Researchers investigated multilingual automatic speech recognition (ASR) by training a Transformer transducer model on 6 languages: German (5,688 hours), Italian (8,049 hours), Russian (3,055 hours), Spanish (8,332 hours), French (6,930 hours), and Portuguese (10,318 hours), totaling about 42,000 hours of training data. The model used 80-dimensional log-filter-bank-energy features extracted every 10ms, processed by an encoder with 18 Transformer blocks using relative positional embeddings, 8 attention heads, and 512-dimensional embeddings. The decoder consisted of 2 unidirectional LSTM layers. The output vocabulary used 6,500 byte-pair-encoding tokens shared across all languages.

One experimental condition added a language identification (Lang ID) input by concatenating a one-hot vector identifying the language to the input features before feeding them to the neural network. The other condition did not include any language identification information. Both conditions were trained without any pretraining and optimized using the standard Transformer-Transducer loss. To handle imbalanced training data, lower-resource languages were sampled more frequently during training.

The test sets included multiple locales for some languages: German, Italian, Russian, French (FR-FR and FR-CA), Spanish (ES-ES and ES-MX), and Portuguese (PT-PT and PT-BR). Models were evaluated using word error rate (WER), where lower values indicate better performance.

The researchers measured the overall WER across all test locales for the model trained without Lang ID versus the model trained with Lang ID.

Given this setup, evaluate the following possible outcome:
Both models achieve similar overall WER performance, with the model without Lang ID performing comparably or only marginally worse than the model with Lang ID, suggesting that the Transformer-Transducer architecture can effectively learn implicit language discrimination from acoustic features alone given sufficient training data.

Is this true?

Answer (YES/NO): NO